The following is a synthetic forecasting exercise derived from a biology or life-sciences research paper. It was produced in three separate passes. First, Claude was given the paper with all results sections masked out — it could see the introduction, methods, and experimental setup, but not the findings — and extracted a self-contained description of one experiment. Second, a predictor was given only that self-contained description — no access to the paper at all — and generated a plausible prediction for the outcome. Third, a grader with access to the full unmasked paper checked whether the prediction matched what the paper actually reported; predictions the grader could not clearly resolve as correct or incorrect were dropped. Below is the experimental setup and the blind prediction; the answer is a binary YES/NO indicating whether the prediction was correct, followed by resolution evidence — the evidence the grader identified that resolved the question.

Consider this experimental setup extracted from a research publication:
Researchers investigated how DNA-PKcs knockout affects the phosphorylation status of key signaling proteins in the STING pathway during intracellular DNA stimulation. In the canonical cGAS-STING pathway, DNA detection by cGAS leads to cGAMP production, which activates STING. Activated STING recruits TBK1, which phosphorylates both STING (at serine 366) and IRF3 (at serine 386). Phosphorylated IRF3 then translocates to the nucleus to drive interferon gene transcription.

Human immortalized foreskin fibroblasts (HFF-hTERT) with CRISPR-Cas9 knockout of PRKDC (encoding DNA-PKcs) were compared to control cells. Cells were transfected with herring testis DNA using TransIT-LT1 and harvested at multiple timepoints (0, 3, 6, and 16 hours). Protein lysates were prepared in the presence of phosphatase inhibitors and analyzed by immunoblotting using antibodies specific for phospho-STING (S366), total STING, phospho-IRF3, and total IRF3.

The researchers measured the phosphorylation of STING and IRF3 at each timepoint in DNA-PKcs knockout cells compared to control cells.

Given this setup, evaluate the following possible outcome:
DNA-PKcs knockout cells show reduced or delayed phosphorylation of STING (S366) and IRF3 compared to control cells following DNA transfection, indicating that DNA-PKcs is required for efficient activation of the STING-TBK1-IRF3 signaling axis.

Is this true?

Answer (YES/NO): YES